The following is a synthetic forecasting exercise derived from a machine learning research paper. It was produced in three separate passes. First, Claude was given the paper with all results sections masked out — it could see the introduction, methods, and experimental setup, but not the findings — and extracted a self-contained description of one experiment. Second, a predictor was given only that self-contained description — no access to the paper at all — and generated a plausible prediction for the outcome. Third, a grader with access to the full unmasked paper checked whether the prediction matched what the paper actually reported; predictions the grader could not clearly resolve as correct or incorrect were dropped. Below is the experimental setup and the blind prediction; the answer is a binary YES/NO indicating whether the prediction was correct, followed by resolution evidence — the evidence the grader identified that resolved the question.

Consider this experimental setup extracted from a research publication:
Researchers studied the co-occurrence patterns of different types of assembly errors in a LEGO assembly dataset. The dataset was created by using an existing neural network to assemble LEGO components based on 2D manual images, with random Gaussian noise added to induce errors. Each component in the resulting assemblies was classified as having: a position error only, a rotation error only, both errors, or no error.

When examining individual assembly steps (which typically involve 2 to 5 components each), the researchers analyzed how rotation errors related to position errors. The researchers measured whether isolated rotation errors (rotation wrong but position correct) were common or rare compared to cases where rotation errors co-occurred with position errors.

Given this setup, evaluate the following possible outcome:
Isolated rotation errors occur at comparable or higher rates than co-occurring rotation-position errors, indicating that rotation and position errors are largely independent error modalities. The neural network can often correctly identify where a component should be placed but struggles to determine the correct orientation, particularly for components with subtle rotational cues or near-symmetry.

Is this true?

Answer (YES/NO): NO